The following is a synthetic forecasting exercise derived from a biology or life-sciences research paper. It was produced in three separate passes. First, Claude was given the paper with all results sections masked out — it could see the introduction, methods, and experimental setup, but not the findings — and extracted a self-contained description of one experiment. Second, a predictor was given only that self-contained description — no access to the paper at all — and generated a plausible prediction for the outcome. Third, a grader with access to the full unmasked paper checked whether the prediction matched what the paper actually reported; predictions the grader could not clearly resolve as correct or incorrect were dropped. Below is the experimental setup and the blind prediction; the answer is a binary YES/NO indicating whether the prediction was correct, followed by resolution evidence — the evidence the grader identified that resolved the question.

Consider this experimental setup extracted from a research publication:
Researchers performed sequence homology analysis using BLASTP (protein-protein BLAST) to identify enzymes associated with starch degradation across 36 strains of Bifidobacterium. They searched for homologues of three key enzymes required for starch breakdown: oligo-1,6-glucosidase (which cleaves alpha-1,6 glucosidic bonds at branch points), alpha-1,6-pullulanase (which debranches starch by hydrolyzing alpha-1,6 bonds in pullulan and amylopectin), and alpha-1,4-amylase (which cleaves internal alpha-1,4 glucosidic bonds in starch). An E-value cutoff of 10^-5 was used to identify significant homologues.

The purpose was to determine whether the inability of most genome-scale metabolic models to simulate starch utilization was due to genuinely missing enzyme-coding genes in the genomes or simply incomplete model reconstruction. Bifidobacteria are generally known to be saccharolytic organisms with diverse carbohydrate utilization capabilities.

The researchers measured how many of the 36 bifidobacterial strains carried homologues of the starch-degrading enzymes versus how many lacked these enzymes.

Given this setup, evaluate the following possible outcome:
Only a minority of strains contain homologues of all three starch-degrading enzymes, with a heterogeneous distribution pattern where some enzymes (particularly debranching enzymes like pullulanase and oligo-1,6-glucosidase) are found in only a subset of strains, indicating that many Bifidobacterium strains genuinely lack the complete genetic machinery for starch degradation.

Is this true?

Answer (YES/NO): NO